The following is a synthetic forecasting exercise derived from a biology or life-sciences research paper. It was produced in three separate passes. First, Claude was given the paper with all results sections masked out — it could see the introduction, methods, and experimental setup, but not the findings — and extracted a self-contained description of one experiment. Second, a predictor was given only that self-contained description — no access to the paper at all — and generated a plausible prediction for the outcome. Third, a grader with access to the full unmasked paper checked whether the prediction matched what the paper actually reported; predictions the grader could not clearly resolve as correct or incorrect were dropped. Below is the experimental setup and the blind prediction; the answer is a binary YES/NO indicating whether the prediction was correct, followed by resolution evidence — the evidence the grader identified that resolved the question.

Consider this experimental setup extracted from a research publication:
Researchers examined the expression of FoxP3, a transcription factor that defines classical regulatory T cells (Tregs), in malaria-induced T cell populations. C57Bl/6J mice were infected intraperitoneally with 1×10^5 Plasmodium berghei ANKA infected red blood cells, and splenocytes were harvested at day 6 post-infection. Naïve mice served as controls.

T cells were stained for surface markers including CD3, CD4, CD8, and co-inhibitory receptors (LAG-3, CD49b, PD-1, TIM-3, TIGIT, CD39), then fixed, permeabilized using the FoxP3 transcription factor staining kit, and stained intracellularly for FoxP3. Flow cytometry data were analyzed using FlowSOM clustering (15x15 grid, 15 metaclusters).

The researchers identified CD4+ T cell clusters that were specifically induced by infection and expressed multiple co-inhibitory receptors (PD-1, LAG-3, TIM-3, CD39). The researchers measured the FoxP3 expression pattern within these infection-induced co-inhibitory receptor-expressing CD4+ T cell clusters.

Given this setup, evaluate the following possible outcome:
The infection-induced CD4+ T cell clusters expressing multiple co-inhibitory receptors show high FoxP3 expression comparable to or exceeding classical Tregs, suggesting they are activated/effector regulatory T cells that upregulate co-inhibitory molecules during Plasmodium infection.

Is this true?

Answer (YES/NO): NO